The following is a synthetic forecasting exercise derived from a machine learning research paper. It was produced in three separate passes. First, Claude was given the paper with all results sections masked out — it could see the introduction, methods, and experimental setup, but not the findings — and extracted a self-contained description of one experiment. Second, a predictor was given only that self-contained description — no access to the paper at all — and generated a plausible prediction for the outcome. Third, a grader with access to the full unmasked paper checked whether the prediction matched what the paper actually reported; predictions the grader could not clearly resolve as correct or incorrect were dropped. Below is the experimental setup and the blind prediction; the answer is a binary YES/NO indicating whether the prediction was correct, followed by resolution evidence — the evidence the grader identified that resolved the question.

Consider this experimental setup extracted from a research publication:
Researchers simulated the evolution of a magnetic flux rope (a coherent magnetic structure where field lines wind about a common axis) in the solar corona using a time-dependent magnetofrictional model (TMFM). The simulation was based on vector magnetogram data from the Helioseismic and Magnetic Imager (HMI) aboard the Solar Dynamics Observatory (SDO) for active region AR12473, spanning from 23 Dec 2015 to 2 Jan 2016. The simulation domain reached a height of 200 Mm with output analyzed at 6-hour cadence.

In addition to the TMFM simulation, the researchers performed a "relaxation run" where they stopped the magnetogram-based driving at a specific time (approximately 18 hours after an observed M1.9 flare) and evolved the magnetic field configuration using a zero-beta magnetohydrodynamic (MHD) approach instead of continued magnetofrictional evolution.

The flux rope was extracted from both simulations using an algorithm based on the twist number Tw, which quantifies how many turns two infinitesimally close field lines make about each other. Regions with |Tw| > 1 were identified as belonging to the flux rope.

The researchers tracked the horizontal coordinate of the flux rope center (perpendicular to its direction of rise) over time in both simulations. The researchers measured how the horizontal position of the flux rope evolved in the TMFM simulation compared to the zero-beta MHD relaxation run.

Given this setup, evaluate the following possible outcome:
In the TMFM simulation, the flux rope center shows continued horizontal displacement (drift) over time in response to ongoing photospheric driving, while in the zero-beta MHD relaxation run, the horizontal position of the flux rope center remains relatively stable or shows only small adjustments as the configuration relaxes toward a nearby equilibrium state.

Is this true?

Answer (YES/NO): NO